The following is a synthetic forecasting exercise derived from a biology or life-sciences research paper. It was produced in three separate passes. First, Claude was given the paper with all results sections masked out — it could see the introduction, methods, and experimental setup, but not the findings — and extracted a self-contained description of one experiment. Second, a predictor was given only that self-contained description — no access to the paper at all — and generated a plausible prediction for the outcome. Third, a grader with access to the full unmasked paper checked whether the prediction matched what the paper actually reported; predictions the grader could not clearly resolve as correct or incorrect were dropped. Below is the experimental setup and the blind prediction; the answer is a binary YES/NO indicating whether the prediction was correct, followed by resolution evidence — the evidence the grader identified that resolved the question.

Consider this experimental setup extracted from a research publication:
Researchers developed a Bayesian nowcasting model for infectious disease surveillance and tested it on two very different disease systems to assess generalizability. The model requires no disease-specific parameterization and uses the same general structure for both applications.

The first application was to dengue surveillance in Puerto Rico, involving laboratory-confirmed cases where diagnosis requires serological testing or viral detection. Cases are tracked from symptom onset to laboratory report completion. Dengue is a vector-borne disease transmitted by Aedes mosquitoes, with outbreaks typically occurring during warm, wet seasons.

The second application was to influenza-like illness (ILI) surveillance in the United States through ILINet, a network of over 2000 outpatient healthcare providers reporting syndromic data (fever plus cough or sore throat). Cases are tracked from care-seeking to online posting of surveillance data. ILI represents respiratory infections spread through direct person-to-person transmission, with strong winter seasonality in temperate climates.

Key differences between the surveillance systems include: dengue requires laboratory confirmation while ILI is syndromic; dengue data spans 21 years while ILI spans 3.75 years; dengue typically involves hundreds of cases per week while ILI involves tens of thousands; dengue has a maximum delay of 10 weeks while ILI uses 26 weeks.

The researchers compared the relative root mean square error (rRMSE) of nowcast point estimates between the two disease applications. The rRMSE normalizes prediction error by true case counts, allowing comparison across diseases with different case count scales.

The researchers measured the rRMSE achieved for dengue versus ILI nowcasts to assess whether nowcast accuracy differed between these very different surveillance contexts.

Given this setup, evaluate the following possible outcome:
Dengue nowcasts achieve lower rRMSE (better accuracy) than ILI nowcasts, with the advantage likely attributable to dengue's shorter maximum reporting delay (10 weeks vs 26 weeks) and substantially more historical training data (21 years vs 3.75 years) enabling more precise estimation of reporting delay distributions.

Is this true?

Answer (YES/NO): NO